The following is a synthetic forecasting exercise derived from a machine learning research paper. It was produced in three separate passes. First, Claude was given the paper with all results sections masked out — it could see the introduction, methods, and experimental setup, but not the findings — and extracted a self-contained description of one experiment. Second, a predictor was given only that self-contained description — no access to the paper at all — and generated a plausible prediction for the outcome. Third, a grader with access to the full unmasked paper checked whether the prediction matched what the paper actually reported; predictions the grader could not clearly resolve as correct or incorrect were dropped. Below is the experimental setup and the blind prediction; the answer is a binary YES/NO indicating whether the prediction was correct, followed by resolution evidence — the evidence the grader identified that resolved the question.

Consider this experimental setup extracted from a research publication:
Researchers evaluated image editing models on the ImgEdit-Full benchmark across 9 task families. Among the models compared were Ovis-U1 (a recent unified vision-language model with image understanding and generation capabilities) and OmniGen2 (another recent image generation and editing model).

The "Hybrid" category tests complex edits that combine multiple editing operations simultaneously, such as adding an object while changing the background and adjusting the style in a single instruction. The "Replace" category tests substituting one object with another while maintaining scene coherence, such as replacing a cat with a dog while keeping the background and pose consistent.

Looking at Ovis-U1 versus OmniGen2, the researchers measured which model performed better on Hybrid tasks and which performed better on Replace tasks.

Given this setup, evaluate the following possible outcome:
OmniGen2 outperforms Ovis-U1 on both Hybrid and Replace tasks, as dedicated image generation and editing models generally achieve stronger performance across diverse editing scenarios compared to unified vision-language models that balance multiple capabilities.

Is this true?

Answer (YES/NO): NO